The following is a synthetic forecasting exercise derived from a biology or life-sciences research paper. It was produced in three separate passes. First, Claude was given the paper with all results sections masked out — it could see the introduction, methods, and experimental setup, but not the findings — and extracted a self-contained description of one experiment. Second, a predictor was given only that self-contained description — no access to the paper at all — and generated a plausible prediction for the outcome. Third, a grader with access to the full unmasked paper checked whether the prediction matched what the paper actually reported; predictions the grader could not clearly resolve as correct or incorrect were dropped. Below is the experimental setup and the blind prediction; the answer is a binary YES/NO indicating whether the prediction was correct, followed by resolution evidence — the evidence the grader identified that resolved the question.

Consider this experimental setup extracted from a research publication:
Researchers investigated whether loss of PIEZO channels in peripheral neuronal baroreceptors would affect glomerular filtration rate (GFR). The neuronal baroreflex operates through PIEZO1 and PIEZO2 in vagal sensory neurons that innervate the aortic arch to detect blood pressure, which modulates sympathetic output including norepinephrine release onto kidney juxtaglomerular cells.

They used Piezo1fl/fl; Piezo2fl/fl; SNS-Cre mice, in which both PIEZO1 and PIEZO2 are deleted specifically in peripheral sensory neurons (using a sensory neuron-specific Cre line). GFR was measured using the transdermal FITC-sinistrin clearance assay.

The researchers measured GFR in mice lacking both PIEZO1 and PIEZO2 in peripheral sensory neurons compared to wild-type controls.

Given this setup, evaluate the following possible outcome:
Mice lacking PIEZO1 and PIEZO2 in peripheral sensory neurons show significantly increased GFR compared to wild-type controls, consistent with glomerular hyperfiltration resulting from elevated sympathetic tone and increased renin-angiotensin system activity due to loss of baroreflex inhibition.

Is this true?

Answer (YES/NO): NO